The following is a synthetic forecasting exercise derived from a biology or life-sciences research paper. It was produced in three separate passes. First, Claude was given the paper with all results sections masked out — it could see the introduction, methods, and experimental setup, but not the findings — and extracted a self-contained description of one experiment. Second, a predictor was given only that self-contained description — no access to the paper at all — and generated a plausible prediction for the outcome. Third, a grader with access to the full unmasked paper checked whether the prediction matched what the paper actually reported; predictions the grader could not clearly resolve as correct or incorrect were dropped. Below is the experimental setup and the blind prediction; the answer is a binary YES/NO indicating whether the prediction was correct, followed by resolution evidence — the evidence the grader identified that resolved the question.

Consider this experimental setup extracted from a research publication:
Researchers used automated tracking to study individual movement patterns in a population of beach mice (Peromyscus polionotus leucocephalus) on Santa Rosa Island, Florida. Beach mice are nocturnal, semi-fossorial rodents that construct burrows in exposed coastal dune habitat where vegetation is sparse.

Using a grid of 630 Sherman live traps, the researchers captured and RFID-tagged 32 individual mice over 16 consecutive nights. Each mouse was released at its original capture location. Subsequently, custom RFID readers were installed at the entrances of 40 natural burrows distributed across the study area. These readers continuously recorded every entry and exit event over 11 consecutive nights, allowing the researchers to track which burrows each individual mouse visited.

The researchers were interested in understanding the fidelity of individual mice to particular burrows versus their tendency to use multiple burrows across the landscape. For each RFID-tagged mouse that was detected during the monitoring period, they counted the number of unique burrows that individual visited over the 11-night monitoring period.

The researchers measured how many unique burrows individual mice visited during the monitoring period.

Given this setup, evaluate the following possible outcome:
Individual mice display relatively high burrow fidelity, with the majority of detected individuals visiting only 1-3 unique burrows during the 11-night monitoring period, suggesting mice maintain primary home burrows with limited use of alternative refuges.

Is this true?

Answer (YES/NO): NO